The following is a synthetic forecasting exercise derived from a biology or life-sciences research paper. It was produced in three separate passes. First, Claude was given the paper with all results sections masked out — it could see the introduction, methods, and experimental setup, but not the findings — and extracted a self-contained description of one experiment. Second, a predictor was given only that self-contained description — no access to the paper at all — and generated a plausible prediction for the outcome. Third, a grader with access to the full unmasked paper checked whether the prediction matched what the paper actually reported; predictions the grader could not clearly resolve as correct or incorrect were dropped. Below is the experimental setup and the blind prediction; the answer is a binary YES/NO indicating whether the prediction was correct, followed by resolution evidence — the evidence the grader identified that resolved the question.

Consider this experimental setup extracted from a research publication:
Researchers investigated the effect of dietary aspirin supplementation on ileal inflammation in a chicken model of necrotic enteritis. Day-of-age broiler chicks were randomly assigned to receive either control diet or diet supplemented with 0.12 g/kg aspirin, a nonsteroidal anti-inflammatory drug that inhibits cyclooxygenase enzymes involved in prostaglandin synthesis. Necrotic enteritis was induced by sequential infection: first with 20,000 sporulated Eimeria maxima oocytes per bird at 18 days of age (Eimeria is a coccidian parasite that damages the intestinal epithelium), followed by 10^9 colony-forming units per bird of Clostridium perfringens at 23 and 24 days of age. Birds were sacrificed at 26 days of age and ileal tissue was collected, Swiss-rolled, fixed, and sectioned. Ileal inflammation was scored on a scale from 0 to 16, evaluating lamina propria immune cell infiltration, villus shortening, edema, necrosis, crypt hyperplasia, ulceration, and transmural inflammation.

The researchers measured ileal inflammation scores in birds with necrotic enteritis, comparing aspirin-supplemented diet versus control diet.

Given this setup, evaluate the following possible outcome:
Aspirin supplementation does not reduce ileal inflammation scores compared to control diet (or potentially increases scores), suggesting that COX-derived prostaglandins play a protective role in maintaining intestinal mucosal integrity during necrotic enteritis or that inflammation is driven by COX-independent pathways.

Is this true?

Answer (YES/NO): NO